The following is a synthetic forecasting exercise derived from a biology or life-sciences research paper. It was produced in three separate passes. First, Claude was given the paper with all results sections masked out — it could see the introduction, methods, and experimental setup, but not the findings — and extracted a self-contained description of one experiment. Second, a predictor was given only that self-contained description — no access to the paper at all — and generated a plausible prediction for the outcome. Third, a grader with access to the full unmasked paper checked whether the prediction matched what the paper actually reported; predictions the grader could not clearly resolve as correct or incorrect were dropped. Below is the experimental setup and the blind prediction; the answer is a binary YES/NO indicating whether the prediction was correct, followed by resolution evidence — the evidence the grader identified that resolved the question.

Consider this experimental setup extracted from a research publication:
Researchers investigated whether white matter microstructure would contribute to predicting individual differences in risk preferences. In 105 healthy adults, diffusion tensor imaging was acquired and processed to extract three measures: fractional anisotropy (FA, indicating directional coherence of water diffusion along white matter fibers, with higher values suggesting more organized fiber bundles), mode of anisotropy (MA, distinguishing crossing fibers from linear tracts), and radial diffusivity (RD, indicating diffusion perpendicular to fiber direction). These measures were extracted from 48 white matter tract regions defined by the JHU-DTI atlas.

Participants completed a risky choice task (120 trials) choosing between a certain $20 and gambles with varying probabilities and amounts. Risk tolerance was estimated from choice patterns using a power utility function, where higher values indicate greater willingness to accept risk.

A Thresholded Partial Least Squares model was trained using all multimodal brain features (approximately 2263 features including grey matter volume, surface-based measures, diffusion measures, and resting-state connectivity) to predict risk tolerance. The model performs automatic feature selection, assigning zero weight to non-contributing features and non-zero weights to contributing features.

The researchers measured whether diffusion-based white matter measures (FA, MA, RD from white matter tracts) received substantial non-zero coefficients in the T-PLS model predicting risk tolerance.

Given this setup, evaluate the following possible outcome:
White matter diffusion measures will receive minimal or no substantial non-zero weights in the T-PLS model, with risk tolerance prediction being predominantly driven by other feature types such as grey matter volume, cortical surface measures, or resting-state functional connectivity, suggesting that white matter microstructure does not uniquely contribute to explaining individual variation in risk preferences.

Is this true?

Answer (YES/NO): YES